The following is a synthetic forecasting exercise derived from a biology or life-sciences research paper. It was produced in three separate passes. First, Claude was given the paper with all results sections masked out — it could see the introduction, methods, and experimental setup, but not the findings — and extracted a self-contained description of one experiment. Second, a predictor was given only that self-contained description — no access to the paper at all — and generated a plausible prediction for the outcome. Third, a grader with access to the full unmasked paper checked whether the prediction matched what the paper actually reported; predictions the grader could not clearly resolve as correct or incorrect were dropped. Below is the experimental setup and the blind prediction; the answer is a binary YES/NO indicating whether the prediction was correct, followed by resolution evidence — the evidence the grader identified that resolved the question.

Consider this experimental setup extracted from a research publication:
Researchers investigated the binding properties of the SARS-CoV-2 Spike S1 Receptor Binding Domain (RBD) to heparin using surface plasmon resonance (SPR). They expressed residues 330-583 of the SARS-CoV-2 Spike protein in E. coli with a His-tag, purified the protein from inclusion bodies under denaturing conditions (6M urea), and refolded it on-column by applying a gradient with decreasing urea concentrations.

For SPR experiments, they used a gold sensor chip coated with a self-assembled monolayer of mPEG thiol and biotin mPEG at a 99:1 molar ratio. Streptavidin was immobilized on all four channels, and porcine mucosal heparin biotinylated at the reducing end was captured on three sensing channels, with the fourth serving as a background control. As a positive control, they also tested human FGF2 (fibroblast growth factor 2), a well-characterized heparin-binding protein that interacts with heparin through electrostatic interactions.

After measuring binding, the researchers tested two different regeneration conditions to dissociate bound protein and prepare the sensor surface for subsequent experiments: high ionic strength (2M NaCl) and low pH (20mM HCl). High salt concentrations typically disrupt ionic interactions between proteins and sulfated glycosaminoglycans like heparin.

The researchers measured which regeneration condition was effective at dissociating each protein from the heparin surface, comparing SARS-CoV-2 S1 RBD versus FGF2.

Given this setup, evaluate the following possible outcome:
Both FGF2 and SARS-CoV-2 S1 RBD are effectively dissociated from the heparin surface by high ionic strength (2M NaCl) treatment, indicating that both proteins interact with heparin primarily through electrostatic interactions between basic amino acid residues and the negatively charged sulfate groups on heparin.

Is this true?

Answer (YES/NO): NO